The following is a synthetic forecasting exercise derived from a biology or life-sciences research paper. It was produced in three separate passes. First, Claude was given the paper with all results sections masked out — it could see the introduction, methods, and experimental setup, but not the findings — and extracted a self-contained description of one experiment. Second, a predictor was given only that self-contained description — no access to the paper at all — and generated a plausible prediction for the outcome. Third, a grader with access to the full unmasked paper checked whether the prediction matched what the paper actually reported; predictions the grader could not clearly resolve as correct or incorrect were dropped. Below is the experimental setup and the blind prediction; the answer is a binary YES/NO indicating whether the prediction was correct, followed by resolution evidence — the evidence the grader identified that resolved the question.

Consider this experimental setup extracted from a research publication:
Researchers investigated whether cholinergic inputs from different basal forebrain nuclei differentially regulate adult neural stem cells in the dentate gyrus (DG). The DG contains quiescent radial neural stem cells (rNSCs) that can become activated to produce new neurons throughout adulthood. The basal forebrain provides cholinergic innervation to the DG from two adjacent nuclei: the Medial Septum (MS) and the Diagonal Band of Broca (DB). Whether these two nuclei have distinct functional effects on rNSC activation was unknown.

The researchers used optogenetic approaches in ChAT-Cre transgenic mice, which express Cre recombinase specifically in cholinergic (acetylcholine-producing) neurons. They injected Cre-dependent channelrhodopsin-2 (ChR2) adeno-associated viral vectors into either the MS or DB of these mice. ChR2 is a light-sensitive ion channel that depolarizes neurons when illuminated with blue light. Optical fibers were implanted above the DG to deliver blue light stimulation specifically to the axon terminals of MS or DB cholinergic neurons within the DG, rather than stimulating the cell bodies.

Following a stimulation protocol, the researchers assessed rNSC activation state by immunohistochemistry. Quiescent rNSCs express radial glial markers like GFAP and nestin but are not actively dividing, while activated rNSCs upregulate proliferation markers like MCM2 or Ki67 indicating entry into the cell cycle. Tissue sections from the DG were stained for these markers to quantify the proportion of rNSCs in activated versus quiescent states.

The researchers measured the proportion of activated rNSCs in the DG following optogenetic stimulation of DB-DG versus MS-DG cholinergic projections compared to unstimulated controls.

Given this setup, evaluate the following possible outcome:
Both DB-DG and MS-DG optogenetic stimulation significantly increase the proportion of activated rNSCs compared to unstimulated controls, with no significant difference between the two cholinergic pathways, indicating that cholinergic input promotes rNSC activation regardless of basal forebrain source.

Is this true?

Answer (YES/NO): NO